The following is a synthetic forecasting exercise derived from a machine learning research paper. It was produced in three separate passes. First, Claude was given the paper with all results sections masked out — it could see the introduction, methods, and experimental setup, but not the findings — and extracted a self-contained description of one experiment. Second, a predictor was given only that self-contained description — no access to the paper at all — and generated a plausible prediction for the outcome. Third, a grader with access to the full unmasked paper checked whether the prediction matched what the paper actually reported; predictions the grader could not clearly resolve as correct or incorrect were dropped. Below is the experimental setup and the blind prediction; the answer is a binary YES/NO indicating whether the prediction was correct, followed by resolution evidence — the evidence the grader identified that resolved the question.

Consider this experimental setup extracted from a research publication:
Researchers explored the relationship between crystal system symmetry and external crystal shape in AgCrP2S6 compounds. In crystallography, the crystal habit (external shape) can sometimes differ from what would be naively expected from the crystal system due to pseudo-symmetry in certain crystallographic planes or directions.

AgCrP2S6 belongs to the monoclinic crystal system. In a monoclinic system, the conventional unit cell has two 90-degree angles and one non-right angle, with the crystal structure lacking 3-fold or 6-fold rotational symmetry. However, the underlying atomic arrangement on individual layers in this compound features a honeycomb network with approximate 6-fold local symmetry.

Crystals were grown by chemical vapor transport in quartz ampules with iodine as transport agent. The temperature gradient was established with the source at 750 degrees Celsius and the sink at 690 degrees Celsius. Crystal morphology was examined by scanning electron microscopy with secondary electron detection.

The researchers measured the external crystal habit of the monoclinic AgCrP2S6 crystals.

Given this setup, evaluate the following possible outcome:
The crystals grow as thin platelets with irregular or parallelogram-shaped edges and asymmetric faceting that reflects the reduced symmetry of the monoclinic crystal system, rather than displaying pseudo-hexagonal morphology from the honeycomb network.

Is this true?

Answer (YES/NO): NO